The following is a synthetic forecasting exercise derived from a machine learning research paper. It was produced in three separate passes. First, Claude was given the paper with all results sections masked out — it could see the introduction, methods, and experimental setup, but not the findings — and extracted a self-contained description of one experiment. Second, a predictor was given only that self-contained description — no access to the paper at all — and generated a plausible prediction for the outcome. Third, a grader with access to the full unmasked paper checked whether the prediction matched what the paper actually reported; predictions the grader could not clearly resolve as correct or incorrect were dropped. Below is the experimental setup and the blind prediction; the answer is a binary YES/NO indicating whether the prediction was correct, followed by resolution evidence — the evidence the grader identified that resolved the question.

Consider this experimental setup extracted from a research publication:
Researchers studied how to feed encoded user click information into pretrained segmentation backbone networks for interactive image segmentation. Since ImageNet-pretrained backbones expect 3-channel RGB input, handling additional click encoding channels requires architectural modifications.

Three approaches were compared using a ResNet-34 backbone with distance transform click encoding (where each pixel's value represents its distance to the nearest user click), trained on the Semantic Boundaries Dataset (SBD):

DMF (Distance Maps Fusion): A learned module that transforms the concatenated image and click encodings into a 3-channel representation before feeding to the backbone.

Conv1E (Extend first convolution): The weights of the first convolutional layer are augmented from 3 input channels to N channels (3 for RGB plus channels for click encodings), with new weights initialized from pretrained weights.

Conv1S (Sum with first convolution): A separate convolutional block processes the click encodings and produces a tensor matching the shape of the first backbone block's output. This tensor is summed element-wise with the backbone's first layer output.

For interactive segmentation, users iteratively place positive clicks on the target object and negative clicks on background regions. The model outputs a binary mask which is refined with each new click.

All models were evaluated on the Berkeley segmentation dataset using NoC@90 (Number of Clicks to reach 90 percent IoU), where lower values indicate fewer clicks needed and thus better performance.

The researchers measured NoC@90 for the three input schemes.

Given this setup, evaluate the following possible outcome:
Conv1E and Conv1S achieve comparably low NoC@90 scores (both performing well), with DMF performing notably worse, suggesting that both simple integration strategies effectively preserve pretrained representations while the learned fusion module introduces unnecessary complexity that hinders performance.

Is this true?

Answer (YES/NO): YES